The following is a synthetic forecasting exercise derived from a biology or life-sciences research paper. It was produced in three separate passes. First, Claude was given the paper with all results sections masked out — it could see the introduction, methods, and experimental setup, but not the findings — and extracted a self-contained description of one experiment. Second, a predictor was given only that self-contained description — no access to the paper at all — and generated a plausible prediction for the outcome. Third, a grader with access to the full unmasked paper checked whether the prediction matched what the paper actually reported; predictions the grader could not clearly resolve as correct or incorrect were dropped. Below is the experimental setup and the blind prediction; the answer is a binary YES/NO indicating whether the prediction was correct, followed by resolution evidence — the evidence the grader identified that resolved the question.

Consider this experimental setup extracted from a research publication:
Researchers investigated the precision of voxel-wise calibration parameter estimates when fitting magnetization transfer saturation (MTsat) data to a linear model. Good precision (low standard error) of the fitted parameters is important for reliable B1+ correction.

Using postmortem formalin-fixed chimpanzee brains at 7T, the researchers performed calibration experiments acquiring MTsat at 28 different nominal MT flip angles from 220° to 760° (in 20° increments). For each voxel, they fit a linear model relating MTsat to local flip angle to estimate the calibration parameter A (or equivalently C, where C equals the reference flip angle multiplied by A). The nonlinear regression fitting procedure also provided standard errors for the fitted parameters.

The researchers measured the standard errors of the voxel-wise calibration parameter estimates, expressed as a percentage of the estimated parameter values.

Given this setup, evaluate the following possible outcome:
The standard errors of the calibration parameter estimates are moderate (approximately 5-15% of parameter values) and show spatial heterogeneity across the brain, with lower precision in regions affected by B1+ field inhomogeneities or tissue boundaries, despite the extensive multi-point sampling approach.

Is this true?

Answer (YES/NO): NO